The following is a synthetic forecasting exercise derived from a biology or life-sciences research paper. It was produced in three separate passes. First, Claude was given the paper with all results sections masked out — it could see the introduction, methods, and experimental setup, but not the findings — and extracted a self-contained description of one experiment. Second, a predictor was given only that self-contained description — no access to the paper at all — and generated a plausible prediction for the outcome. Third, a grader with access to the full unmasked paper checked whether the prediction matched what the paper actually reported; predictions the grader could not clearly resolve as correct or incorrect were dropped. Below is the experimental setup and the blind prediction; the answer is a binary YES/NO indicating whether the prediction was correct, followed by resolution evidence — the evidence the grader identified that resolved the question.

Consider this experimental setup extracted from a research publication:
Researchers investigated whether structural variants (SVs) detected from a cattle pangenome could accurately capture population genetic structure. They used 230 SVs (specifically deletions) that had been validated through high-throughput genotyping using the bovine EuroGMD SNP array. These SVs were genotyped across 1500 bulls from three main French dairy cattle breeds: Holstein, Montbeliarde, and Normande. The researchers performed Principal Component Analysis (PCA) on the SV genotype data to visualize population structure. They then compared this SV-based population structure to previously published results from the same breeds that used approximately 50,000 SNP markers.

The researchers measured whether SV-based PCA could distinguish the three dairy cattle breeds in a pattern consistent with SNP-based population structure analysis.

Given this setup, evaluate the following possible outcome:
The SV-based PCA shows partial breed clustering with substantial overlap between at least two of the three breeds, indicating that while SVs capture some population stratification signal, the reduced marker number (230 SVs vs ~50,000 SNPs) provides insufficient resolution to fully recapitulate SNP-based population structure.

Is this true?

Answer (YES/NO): NO